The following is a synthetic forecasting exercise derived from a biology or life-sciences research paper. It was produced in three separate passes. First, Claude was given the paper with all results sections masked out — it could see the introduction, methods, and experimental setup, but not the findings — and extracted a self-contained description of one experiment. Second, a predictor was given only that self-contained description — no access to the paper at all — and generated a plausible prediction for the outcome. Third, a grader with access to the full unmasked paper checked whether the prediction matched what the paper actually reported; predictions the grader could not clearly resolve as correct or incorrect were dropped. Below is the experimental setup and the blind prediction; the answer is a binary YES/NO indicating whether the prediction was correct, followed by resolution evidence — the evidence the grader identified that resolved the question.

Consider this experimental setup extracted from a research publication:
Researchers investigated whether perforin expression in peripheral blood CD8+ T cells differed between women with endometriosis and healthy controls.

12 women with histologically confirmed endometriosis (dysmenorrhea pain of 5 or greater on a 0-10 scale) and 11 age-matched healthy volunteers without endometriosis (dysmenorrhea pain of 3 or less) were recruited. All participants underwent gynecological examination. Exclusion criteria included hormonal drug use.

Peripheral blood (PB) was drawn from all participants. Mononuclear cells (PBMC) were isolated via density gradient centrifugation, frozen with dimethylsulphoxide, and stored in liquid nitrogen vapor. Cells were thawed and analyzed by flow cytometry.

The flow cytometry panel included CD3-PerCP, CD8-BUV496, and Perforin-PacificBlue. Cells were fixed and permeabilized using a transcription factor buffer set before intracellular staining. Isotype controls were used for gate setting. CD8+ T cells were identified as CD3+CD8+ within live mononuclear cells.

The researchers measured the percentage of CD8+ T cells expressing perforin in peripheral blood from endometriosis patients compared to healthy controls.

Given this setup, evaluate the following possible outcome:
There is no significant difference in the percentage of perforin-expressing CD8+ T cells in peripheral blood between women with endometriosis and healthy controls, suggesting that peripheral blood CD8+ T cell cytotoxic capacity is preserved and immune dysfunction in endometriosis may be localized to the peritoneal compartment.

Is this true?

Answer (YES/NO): YES